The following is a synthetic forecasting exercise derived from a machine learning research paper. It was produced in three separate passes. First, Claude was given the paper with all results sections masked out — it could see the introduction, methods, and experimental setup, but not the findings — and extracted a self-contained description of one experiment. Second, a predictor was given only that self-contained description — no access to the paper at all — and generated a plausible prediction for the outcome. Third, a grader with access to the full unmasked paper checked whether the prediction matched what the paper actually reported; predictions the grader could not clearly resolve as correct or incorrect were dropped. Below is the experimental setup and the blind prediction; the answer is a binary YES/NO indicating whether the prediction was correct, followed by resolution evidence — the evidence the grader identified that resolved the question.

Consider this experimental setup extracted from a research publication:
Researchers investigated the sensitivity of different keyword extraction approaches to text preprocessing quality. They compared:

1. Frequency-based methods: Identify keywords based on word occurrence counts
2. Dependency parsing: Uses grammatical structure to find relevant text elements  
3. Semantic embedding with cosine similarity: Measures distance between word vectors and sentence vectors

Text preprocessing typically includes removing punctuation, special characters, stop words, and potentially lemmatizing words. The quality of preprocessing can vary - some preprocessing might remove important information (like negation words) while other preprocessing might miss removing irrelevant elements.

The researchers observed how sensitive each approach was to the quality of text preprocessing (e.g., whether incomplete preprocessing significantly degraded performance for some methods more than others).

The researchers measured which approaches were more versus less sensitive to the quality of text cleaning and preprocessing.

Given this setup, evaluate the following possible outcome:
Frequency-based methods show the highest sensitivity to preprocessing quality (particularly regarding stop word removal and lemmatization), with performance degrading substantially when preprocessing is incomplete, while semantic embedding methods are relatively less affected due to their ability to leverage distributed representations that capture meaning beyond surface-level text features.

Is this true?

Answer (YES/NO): NO